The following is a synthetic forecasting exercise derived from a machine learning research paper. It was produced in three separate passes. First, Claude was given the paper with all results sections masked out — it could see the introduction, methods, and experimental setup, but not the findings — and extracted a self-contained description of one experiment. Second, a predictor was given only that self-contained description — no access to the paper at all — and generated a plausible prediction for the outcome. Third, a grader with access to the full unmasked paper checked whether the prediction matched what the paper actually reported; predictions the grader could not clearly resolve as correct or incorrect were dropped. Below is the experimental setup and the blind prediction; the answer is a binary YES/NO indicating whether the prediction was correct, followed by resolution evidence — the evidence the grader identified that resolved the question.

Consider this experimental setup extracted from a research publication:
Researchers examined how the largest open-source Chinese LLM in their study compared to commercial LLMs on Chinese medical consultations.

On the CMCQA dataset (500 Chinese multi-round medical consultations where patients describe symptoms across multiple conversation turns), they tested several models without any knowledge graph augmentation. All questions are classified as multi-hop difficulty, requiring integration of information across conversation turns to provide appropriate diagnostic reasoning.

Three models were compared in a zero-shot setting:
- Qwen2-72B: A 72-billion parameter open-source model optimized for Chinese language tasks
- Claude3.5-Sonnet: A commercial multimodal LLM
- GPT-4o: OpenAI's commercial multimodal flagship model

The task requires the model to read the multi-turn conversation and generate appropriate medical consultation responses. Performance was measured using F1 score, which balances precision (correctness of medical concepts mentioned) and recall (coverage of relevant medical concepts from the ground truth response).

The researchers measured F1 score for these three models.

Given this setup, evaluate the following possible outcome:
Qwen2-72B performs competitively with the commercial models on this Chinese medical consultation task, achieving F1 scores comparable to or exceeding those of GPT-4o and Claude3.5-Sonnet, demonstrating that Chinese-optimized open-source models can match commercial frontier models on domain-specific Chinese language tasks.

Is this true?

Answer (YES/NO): NO